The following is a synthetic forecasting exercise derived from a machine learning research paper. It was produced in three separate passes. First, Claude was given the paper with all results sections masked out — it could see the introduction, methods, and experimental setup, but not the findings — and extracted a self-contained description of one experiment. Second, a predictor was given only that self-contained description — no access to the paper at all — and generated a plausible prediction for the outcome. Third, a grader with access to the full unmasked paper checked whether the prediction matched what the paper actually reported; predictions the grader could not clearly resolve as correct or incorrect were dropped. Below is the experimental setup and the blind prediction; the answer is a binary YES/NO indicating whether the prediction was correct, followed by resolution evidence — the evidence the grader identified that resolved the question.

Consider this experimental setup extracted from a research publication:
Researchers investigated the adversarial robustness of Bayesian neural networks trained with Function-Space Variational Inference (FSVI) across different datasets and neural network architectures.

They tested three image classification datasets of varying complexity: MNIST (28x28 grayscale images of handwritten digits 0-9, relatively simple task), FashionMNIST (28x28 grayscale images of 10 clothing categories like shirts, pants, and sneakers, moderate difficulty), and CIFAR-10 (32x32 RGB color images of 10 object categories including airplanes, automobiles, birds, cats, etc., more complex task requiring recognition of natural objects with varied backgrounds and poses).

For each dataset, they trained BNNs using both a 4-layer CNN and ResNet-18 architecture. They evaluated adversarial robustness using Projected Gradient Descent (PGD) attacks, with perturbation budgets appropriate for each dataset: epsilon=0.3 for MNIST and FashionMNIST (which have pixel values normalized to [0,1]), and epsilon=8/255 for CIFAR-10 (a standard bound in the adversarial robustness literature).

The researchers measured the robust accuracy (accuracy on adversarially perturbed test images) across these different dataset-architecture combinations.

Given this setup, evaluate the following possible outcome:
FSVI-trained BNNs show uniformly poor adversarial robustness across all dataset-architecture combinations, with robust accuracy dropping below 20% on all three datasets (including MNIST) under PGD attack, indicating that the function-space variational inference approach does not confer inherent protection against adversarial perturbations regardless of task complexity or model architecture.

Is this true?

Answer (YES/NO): YES